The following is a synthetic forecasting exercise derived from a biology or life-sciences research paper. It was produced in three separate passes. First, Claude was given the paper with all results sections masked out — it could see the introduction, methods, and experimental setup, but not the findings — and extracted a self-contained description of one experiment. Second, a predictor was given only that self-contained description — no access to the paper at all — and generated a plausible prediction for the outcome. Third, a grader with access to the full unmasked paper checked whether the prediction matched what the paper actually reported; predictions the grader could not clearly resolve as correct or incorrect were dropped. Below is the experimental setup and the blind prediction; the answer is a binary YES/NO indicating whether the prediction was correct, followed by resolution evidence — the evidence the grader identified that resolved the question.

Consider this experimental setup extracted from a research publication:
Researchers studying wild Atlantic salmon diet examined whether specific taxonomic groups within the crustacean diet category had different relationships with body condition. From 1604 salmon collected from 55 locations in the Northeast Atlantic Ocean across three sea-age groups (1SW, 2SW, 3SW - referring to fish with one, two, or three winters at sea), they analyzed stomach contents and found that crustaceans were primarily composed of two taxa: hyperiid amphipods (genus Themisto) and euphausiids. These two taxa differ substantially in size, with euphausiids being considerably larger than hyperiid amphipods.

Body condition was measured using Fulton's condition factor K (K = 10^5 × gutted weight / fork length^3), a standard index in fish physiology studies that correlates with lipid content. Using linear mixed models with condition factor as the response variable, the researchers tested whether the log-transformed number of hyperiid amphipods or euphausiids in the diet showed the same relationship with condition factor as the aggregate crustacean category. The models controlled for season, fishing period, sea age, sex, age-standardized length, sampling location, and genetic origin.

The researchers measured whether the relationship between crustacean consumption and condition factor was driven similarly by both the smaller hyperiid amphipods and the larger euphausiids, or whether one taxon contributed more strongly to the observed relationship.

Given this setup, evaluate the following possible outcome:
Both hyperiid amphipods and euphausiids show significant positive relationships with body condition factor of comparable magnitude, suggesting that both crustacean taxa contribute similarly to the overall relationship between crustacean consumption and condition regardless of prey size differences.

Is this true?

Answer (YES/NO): NO